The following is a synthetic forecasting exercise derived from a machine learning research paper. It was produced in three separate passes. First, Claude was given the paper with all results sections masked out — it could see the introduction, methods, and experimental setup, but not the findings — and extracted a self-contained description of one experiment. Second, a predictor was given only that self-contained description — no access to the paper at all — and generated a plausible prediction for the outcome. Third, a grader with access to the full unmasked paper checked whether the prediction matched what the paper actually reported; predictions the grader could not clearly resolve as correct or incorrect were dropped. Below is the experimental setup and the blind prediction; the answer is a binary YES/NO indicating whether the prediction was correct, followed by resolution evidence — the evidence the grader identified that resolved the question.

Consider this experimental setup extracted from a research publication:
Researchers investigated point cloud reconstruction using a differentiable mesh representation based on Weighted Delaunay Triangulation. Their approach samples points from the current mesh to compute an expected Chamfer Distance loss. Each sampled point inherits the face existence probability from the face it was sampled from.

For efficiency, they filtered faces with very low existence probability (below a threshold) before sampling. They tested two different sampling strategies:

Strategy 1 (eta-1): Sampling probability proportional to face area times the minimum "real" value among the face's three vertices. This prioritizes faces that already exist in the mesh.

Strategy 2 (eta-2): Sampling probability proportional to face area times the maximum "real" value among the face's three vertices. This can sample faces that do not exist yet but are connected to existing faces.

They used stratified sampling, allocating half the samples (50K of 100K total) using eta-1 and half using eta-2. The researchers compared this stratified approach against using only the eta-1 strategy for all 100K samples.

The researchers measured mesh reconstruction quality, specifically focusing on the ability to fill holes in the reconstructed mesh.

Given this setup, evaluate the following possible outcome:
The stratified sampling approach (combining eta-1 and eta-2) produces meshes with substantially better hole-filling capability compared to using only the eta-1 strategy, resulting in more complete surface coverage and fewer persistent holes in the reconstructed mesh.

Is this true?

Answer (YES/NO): YES